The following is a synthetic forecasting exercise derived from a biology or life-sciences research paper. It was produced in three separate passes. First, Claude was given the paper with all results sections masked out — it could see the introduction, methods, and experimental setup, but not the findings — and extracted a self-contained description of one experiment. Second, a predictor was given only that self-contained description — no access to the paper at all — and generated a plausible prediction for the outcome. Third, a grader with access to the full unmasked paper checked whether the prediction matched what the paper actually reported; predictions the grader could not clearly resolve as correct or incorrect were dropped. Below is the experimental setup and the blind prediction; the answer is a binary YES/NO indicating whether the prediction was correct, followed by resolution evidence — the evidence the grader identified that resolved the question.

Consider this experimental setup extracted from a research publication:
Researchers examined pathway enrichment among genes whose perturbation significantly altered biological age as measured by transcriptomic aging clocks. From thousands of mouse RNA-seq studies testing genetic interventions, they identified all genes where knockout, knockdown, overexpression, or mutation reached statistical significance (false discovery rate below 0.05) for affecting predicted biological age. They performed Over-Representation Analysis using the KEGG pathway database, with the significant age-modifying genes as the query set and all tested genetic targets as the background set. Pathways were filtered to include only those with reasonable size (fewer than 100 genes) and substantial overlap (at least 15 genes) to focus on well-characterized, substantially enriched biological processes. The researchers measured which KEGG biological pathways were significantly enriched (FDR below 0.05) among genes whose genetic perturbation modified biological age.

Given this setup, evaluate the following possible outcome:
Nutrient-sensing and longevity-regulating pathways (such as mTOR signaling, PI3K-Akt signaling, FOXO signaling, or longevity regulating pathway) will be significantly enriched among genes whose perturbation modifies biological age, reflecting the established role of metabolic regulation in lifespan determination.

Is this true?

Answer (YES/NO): YES